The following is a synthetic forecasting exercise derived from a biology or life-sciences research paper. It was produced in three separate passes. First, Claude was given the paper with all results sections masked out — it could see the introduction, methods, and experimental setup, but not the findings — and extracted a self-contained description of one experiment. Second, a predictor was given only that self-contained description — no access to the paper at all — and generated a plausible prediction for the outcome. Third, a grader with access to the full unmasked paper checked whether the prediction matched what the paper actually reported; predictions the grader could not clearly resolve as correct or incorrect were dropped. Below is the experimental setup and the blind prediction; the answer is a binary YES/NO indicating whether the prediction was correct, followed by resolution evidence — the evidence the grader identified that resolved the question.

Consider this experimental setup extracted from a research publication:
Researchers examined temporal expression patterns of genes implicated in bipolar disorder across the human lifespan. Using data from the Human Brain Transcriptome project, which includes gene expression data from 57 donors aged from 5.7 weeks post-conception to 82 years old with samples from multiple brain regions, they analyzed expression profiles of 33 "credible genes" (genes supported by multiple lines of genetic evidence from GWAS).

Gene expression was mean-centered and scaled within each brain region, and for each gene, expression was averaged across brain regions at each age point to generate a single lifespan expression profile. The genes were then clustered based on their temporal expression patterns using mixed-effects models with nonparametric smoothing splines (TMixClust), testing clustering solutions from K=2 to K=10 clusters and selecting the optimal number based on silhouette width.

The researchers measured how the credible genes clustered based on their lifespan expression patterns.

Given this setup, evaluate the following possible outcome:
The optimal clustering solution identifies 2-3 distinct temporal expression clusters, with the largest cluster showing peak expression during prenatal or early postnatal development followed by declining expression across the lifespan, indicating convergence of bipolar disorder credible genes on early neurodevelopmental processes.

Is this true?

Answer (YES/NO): NO